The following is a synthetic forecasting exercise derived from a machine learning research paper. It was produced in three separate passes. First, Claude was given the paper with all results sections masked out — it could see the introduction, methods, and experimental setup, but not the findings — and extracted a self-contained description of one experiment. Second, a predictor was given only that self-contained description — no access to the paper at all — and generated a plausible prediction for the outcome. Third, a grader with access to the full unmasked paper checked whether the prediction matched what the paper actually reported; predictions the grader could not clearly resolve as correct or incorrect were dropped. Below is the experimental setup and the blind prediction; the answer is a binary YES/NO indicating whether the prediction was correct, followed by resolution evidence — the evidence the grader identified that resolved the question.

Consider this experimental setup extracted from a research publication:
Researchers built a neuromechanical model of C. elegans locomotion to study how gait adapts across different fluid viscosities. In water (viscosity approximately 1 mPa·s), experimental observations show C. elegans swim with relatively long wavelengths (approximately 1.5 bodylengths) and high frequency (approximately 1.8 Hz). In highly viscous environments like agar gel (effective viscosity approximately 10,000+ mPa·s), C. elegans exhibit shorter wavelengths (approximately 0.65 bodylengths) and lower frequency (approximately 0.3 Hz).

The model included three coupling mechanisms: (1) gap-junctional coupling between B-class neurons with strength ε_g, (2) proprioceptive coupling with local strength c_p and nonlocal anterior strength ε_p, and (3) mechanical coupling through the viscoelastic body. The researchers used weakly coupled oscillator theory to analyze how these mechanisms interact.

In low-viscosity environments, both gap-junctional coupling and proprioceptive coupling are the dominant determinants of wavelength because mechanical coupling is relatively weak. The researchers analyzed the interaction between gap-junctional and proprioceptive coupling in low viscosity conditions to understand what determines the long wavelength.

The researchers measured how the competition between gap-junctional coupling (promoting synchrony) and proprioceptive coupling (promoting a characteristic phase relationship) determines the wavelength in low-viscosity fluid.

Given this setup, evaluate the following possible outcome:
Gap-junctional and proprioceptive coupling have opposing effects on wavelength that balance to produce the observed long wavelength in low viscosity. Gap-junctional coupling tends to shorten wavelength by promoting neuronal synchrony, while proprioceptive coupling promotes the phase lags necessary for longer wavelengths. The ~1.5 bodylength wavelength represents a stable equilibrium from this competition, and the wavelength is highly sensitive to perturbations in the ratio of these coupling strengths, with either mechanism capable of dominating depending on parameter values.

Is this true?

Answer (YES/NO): NO